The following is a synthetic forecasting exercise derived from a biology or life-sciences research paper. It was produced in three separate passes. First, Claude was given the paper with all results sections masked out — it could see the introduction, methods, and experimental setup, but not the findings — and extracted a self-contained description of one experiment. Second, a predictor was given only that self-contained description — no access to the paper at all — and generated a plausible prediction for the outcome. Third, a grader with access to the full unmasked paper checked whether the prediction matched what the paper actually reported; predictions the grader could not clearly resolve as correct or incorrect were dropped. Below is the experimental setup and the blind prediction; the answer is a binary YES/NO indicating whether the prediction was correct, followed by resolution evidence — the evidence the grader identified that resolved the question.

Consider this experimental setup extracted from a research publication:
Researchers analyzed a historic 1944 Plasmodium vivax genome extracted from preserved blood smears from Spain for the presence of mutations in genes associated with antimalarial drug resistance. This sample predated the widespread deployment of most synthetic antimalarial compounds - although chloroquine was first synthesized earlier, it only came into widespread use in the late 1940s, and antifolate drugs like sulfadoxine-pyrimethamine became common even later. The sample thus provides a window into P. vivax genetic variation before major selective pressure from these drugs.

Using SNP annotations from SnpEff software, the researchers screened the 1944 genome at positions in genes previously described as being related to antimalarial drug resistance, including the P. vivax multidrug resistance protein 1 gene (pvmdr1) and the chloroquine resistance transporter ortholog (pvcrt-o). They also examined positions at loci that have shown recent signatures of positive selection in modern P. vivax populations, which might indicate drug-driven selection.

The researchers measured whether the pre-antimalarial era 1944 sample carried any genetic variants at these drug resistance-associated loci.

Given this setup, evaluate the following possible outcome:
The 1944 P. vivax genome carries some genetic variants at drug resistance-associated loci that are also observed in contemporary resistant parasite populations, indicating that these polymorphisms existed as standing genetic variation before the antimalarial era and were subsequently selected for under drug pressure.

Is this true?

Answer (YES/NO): YES